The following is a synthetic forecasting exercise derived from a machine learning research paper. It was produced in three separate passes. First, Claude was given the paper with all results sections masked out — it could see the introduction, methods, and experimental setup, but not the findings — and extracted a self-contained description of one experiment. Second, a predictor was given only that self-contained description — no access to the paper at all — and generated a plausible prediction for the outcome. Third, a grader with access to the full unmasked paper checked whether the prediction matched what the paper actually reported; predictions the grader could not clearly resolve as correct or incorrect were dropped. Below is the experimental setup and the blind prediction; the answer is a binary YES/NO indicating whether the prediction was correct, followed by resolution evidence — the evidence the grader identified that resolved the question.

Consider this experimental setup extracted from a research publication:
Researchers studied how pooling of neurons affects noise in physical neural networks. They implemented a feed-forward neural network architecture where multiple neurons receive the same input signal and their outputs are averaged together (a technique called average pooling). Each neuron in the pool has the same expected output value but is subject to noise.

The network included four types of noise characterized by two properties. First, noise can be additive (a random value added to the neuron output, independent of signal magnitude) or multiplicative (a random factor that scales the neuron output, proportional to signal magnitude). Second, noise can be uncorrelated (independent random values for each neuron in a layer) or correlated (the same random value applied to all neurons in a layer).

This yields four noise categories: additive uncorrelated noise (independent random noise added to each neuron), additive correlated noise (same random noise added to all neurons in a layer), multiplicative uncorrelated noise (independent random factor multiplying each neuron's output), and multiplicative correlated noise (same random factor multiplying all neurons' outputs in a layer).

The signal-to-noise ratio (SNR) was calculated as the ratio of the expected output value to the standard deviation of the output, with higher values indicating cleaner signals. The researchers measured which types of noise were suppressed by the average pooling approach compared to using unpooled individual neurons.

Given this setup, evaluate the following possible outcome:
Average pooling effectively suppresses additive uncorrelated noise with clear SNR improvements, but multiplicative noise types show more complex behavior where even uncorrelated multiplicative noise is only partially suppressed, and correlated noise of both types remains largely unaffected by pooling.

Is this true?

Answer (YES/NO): NO